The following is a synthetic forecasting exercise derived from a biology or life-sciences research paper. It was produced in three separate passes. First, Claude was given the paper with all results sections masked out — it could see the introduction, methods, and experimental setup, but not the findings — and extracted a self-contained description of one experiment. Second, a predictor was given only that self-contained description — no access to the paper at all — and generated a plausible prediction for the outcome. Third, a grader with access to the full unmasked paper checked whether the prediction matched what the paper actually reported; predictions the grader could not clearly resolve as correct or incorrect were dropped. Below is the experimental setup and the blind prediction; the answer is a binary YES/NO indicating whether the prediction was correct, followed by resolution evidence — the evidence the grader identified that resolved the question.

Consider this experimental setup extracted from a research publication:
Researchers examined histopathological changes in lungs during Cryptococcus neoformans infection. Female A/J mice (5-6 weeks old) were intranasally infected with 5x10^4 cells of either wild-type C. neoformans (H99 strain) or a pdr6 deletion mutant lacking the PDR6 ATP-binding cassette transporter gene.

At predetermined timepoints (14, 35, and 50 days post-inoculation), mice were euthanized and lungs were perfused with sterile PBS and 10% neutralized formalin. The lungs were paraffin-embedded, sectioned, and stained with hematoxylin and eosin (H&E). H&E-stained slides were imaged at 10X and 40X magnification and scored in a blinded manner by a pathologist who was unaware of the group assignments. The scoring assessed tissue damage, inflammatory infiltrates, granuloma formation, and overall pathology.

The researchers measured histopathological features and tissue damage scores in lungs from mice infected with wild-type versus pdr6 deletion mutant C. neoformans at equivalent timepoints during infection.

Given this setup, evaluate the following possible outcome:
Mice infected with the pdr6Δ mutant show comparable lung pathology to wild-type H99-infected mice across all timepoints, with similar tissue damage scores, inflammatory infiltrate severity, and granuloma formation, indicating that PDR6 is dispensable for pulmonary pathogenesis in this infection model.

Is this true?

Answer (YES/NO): NO